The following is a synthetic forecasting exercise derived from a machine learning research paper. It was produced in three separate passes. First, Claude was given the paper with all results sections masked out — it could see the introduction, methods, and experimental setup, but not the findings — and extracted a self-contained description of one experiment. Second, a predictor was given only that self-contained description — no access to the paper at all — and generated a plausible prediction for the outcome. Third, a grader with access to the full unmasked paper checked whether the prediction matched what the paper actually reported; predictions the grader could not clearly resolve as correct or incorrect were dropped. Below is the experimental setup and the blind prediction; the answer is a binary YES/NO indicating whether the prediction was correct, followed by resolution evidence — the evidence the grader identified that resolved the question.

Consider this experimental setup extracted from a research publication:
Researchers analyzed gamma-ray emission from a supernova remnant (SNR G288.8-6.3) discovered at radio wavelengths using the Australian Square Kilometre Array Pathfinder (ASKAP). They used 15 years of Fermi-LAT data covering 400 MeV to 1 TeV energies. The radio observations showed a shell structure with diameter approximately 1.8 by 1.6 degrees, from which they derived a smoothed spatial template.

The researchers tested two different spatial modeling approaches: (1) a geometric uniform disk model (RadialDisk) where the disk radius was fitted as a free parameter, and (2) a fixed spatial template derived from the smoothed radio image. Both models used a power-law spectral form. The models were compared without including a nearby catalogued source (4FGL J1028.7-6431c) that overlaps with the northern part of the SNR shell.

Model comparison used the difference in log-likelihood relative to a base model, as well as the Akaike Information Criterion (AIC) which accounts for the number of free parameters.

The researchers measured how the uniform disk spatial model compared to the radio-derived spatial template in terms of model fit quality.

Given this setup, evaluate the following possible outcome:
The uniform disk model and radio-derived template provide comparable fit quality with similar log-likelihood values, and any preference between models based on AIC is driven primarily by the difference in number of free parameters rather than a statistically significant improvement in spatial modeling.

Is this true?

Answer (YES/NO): NO